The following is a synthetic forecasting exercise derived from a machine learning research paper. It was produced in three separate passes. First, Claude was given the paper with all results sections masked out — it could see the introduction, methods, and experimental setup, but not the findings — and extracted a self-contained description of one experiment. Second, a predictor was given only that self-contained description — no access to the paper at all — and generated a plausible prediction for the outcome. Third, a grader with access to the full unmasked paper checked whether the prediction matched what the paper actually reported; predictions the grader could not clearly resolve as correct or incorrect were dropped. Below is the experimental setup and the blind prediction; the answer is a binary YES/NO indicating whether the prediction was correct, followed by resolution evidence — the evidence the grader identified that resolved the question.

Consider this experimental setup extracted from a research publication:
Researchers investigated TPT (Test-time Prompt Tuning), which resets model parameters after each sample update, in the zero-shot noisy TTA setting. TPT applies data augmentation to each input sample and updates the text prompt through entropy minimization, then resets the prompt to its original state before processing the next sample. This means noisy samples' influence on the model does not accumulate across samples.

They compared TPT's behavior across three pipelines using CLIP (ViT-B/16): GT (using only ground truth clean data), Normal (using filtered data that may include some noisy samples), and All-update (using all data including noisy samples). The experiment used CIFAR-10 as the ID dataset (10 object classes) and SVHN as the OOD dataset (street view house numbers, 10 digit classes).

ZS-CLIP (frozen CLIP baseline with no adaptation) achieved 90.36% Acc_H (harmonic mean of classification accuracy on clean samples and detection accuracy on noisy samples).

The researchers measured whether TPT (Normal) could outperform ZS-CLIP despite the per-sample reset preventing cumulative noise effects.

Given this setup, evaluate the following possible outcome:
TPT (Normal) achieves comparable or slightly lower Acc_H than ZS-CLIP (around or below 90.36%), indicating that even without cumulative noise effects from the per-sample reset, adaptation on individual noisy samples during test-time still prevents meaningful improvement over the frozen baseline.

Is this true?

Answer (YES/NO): YES